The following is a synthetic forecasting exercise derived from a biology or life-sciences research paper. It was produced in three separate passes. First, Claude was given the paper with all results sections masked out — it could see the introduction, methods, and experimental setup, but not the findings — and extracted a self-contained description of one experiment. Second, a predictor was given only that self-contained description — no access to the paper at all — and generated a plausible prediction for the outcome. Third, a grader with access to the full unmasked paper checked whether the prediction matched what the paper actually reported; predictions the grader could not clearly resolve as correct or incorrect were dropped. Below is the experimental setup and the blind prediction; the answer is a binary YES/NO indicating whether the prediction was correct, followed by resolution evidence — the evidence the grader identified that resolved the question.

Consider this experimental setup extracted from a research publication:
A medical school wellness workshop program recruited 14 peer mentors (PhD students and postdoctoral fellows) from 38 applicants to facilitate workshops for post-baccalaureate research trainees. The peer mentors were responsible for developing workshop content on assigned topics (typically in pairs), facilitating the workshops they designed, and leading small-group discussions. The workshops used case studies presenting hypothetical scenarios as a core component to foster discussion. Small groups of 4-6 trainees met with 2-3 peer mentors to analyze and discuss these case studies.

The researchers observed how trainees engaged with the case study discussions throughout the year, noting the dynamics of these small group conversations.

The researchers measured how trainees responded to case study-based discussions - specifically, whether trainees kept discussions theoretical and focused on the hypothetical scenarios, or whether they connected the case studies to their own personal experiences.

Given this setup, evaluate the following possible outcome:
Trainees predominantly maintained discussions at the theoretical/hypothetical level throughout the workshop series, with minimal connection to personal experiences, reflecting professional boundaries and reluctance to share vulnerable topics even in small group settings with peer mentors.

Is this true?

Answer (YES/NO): NO